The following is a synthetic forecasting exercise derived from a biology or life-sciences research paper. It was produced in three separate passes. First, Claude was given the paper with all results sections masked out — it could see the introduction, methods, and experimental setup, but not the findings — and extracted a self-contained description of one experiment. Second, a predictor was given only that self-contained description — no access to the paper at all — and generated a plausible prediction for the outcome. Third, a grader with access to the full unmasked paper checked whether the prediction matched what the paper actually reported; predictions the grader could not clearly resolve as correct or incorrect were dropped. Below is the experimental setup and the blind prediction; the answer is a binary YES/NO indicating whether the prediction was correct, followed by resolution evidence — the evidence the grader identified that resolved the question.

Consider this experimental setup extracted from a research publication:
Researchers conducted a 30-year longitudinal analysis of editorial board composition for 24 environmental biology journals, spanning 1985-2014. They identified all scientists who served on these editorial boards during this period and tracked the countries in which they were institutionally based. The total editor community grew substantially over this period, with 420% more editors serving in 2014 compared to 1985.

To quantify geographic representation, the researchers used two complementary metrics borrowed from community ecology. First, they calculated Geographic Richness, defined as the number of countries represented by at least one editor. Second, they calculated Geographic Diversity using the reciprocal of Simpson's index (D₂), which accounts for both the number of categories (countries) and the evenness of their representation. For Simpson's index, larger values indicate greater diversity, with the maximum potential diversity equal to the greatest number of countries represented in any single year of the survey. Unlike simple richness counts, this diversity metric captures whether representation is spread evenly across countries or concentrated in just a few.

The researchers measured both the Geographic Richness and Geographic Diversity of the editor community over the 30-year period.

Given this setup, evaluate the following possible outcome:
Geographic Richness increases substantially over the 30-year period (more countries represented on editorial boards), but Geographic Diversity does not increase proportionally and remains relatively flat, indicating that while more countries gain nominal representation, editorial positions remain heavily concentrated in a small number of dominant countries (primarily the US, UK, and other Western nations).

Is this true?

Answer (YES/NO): YES